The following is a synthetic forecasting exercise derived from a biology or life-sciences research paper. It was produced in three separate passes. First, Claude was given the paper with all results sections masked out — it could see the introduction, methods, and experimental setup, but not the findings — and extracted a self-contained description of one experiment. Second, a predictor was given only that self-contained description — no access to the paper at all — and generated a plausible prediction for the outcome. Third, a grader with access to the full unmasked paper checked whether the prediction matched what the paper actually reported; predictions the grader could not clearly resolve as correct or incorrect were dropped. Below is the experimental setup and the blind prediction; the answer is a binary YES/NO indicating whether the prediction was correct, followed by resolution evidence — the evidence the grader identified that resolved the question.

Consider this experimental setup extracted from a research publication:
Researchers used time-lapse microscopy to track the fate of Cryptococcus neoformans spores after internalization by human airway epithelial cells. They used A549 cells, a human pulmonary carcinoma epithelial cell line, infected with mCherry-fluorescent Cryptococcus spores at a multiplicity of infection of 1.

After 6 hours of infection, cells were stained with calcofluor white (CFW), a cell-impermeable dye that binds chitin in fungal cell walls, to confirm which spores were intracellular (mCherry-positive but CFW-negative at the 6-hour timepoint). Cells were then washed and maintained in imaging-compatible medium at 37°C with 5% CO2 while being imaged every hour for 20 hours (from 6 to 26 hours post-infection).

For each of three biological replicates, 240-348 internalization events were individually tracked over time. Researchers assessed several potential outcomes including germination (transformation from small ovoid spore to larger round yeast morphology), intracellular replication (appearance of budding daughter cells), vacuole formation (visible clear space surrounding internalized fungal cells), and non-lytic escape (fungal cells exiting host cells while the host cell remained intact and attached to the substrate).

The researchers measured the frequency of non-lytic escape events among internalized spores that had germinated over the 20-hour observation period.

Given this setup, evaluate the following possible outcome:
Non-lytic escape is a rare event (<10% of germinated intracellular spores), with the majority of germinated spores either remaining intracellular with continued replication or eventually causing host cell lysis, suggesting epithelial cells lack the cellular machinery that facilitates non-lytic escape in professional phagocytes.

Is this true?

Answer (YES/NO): NO